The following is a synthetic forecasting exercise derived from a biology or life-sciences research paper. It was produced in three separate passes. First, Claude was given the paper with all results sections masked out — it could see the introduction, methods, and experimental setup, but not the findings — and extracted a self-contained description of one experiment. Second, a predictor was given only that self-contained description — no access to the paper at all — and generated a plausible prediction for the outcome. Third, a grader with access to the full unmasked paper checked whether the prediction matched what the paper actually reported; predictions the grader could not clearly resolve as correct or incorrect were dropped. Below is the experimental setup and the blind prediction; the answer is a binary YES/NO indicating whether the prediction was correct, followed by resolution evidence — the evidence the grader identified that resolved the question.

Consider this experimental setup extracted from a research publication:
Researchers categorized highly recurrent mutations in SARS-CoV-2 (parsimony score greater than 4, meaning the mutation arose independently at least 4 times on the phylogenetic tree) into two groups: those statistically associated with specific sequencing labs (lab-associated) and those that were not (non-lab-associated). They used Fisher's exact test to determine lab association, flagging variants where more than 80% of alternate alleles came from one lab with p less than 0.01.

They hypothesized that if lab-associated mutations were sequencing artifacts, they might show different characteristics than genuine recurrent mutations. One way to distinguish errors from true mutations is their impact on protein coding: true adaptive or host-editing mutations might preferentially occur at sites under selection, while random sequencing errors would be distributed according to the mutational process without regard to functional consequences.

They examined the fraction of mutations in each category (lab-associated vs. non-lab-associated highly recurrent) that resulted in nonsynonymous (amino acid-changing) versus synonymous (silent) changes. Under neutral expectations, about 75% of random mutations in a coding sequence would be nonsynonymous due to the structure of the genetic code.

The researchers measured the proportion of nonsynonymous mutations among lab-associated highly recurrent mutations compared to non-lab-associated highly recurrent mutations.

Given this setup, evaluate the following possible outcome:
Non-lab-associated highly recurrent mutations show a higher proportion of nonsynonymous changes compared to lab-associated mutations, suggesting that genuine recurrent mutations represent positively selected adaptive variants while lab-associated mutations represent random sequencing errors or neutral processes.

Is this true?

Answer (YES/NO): NO